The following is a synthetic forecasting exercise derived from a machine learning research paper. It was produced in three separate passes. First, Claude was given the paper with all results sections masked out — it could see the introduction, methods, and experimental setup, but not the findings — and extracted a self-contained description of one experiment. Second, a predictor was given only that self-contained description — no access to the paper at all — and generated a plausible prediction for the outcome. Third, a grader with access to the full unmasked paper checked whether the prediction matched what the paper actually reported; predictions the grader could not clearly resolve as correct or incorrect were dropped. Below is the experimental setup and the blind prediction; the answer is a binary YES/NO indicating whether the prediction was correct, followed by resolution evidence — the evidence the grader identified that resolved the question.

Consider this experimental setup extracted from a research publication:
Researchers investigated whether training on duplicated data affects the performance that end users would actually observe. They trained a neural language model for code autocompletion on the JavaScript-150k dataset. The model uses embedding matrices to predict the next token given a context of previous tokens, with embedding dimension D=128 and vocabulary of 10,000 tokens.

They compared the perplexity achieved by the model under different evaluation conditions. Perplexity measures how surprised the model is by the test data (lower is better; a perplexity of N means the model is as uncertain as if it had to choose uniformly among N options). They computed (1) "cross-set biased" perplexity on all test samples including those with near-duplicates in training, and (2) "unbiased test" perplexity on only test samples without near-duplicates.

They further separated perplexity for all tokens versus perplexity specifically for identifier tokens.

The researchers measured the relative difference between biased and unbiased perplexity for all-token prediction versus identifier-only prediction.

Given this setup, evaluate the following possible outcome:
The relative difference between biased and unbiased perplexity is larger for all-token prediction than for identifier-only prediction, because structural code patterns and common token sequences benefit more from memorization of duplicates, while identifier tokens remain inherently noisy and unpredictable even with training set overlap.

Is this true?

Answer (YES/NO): NO